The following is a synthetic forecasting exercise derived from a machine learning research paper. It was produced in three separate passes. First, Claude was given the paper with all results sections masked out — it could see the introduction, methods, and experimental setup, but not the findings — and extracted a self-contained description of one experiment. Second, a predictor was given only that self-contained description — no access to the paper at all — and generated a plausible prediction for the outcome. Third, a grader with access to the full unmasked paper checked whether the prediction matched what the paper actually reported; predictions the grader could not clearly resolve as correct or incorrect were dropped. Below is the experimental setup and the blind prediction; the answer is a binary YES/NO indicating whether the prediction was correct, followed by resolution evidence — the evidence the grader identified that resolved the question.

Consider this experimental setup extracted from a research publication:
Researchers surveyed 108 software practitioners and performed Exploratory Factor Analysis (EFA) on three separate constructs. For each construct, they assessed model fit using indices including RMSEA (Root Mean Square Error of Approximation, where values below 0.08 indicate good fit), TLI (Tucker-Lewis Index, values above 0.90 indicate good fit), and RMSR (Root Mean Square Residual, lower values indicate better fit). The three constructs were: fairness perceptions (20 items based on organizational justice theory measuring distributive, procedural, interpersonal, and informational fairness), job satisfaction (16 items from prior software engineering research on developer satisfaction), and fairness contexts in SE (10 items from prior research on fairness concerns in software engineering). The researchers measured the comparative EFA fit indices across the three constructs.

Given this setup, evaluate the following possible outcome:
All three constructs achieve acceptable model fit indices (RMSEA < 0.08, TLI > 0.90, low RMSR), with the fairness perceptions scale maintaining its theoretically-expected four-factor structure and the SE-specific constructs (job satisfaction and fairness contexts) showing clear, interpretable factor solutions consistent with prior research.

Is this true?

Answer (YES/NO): NO